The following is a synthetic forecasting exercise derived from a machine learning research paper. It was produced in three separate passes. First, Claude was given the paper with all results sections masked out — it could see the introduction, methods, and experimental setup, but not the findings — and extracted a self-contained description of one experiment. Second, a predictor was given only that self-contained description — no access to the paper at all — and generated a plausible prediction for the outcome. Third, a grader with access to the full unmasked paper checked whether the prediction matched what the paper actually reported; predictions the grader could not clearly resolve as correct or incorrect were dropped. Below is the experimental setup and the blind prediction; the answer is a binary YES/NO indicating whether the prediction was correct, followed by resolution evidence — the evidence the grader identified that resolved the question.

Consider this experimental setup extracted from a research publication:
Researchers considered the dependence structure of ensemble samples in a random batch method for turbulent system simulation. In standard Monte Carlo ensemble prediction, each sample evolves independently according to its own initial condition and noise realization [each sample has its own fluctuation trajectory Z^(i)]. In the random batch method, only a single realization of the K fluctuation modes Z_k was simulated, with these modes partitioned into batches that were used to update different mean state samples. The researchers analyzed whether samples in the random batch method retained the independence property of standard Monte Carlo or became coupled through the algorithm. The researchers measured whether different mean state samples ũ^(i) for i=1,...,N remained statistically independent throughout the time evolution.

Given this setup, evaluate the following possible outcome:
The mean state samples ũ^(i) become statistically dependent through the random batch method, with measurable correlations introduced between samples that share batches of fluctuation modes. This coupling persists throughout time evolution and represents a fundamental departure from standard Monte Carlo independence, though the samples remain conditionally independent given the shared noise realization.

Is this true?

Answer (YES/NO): NO